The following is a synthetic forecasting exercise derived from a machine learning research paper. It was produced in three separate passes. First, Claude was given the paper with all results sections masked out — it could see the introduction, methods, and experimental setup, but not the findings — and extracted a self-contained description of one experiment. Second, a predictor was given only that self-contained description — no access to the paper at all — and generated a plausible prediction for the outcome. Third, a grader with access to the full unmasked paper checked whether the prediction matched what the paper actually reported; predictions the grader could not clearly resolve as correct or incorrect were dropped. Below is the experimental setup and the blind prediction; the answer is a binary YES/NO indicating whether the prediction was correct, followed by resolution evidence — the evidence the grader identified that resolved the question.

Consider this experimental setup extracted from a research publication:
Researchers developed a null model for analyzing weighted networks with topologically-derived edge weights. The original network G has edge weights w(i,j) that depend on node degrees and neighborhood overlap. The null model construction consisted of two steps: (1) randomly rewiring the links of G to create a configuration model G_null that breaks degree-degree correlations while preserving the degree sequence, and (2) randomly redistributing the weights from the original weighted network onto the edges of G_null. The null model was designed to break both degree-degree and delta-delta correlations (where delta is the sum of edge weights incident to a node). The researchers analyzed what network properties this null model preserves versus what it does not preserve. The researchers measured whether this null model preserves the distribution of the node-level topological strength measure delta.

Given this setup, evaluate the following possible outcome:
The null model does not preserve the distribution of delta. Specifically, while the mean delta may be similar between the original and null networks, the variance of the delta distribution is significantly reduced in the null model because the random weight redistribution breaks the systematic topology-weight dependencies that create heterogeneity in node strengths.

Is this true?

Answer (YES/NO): YES